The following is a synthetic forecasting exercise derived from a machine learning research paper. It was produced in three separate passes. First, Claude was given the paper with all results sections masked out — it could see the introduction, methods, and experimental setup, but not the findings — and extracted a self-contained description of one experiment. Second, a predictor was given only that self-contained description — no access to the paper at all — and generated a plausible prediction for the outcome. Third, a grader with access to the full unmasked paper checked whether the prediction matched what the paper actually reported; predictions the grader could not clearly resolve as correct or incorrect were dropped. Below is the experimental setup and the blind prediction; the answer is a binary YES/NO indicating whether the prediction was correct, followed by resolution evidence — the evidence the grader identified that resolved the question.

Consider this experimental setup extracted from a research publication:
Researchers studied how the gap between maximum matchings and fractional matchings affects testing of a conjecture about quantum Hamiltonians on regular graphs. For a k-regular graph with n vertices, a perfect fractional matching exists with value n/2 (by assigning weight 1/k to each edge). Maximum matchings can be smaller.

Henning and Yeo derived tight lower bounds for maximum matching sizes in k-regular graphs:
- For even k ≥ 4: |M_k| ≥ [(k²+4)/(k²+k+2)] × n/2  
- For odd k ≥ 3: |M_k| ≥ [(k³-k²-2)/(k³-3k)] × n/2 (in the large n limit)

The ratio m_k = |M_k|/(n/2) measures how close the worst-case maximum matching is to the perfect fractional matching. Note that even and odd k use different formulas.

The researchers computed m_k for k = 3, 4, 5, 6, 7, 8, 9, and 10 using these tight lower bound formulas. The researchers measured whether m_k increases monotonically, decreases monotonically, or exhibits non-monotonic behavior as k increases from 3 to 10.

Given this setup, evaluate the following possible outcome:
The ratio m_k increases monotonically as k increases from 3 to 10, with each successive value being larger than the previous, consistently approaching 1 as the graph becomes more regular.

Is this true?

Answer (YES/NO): NO